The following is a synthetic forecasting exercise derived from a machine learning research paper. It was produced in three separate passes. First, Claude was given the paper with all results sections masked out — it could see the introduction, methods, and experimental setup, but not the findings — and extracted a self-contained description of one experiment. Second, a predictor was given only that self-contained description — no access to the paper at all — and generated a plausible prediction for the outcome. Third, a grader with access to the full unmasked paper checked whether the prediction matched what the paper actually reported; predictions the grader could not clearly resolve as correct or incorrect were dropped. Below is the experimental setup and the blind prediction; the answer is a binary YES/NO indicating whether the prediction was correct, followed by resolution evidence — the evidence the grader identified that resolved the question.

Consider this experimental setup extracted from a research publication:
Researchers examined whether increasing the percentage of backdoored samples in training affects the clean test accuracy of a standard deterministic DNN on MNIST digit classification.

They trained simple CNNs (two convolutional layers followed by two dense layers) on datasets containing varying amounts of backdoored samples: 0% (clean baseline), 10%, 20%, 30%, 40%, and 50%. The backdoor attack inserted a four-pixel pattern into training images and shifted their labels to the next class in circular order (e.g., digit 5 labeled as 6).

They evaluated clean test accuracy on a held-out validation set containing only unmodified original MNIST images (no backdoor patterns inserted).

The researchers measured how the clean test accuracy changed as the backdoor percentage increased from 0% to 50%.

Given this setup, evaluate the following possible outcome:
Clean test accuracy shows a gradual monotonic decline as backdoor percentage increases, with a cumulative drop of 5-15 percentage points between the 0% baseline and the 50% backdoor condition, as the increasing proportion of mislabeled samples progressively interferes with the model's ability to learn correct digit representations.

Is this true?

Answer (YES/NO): NO